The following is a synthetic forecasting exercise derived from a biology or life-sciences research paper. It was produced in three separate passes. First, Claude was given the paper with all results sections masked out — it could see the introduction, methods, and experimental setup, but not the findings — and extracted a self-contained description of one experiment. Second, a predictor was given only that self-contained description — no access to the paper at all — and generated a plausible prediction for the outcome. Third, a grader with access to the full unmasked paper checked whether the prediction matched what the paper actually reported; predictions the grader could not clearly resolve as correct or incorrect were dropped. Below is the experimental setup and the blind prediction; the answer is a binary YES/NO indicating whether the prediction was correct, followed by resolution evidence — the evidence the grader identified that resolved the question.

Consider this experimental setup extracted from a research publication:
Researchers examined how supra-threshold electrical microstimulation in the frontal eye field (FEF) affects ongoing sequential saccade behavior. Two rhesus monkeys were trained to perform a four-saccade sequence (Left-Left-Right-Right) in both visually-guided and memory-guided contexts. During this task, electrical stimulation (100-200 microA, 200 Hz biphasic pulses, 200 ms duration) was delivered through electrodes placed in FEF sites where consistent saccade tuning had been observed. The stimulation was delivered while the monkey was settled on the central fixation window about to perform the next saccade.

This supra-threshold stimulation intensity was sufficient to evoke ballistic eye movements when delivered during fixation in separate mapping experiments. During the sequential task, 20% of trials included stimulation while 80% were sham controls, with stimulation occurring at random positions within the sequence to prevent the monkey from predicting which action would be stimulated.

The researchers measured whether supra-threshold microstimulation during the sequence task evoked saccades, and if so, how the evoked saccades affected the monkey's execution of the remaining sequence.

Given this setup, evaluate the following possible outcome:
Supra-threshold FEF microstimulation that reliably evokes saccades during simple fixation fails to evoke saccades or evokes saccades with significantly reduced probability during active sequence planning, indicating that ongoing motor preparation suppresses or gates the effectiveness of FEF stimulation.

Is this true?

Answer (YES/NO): YES